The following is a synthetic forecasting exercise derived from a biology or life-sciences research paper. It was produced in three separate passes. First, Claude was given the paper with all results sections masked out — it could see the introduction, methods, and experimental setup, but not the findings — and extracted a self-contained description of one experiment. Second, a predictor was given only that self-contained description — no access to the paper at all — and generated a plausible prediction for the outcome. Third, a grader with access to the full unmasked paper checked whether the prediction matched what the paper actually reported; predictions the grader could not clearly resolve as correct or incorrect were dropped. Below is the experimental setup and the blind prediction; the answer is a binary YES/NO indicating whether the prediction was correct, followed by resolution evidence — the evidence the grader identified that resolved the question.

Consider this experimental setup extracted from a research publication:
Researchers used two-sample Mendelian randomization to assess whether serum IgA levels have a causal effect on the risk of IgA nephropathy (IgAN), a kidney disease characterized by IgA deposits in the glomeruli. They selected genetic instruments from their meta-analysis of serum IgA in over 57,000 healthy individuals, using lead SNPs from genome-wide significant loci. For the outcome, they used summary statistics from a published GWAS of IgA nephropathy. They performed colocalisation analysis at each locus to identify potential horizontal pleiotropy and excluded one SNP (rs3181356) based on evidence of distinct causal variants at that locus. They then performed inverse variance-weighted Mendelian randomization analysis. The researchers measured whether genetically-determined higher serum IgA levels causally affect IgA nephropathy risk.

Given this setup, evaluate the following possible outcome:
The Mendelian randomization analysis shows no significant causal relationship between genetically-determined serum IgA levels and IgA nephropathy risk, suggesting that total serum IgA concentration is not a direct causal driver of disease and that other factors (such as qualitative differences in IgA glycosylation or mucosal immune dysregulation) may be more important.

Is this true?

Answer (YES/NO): NO